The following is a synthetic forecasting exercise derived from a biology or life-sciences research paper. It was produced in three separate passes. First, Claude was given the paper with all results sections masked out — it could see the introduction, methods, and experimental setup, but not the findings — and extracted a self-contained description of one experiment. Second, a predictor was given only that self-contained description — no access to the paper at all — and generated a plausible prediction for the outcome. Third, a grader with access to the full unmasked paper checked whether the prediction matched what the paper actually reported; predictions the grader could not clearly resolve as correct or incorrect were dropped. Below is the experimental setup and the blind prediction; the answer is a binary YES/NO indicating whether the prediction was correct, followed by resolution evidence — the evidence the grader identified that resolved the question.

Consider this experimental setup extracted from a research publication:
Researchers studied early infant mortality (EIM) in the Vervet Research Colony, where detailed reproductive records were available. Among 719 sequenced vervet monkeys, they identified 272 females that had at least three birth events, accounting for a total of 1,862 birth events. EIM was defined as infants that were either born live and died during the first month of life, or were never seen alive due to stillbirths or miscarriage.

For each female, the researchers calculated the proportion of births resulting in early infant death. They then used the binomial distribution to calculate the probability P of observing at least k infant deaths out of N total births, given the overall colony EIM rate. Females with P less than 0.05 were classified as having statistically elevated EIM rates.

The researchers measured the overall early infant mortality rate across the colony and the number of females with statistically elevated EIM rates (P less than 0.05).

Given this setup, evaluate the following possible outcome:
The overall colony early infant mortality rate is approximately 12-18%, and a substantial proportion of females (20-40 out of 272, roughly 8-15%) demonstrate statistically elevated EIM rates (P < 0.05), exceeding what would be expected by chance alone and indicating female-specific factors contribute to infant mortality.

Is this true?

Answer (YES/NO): NO